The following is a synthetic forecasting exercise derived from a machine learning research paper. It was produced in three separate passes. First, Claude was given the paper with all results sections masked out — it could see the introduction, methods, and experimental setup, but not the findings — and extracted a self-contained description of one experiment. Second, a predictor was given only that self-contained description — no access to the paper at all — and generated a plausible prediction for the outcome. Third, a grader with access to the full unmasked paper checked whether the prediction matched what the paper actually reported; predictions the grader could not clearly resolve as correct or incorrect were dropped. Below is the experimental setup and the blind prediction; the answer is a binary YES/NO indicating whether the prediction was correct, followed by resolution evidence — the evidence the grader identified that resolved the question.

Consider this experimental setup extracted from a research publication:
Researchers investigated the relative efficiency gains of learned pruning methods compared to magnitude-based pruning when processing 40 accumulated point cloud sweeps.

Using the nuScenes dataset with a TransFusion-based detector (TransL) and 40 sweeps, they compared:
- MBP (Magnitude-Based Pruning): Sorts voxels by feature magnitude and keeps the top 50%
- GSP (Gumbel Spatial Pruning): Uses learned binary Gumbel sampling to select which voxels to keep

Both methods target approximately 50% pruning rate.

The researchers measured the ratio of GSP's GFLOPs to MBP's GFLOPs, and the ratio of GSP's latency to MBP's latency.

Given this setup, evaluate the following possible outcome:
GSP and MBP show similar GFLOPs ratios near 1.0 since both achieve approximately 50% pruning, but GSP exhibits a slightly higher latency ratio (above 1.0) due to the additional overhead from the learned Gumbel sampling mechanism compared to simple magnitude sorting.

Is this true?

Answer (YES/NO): NO